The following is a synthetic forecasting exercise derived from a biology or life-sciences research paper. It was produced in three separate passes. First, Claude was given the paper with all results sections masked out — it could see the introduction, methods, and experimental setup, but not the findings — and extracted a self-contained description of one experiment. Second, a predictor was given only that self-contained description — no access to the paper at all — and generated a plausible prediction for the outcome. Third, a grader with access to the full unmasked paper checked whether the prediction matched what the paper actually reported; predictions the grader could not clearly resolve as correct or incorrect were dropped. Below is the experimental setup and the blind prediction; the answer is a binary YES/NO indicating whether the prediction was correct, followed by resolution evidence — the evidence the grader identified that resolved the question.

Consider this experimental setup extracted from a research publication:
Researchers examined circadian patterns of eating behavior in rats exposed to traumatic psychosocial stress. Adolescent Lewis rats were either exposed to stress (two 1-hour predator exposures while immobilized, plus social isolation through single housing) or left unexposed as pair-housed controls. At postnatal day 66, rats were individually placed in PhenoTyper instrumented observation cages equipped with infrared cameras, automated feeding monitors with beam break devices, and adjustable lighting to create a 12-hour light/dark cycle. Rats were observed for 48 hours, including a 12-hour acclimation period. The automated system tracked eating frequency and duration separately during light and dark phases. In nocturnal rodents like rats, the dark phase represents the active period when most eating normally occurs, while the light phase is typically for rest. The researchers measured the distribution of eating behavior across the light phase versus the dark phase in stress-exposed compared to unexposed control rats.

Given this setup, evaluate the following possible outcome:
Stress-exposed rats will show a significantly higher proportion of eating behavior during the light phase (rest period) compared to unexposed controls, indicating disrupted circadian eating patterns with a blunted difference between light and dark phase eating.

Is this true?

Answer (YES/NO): NO